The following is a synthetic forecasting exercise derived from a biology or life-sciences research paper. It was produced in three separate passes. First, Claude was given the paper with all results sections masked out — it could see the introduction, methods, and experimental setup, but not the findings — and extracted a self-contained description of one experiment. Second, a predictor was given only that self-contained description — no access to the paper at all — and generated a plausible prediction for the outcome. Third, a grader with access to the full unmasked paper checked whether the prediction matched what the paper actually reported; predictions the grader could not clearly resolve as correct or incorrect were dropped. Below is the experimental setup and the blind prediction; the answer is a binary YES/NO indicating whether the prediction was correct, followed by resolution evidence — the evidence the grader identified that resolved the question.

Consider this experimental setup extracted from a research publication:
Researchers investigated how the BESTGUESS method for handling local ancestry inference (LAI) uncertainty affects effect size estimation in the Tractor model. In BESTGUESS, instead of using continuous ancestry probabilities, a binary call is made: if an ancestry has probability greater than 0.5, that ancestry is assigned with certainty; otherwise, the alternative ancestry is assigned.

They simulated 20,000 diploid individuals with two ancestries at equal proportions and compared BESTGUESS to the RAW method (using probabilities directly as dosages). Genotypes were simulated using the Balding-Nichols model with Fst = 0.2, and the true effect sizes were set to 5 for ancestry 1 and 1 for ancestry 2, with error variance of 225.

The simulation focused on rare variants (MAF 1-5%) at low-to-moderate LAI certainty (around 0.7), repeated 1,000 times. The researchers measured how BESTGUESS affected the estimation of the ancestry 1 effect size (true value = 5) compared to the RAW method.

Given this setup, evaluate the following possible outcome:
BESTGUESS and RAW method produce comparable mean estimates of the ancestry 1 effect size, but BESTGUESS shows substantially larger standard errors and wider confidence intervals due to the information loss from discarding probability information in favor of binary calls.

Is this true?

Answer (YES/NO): NO